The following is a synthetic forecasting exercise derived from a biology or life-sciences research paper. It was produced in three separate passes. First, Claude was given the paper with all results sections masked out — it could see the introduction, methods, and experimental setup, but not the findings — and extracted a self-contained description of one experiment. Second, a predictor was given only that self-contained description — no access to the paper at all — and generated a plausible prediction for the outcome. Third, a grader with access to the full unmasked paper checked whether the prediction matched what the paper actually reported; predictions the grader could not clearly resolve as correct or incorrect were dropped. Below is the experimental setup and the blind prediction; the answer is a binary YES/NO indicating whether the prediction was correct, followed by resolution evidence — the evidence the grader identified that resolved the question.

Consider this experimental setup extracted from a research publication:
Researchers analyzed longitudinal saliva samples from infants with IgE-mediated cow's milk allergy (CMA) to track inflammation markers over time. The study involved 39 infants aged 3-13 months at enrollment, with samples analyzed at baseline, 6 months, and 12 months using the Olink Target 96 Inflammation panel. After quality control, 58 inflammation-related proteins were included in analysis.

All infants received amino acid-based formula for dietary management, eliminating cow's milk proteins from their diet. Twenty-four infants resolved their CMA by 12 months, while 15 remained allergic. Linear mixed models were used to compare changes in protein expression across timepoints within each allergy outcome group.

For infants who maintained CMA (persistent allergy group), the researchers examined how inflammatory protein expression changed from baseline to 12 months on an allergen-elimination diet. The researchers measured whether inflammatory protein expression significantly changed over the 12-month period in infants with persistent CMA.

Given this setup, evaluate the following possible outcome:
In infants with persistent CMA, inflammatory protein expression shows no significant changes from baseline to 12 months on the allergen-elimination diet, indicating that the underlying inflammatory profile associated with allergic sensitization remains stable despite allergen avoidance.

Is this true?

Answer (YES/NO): NO